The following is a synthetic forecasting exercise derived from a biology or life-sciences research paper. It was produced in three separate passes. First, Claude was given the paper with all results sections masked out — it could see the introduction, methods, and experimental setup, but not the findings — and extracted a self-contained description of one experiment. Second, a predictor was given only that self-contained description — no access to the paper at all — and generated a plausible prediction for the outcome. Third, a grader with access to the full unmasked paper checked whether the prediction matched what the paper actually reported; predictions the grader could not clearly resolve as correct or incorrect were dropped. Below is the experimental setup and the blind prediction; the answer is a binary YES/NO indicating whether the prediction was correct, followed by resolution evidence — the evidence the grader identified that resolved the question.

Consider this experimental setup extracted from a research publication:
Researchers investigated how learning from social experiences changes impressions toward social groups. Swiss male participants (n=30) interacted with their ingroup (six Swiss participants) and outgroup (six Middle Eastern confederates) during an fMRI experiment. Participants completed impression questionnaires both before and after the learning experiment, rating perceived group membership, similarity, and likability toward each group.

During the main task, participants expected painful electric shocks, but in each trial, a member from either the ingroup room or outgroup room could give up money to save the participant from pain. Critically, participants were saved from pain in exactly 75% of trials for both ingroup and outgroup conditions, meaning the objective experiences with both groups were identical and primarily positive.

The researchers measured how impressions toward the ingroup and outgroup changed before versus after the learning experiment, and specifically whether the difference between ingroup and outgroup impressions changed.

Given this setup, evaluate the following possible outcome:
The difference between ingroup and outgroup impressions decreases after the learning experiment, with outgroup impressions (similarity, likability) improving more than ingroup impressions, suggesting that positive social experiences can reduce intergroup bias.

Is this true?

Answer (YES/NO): NO